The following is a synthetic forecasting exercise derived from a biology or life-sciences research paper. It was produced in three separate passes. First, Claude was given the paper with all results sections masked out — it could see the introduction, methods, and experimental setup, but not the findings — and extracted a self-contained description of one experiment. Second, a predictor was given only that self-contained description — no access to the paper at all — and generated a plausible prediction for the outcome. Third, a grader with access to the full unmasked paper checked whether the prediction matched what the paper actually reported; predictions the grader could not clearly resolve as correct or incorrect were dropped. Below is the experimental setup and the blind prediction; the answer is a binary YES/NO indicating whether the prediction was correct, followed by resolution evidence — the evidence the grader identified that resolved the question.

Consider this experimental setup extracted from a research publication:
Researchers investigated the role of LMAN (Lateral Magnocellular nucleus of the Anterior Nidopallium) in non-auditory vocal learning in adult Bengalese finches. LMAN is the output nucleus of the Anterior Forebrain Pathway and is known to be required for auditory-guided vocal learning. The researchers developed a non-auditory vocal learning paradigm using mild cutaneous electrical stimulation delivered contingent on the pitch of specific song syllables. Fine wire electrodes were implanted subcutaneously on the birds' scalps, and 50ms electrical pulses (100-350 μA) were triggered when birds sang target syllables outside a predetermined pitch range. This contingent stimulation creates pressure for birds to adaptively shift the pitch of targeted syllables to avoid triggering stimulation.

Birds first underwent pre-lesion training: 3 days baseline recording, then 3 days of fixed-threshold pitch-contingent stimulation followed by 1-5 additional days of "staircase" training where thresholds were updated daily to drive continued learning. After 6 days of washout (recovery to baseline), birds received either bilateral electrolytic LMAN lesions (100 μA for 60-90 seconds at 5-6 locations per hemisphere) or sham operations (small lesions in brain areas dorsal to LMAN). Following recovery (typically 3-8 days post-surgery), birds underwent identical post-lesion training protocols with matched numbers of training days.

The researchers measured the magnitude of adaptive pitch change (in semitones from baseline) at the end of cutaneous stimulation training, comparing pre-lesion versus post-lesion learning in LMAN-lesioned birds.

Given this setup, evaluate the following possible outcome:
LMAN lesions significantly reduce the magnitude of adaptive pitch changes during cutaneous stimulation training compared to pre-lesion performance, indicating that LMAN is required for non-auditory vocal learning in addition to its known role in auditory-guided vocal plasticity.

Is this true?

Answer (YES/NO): YES